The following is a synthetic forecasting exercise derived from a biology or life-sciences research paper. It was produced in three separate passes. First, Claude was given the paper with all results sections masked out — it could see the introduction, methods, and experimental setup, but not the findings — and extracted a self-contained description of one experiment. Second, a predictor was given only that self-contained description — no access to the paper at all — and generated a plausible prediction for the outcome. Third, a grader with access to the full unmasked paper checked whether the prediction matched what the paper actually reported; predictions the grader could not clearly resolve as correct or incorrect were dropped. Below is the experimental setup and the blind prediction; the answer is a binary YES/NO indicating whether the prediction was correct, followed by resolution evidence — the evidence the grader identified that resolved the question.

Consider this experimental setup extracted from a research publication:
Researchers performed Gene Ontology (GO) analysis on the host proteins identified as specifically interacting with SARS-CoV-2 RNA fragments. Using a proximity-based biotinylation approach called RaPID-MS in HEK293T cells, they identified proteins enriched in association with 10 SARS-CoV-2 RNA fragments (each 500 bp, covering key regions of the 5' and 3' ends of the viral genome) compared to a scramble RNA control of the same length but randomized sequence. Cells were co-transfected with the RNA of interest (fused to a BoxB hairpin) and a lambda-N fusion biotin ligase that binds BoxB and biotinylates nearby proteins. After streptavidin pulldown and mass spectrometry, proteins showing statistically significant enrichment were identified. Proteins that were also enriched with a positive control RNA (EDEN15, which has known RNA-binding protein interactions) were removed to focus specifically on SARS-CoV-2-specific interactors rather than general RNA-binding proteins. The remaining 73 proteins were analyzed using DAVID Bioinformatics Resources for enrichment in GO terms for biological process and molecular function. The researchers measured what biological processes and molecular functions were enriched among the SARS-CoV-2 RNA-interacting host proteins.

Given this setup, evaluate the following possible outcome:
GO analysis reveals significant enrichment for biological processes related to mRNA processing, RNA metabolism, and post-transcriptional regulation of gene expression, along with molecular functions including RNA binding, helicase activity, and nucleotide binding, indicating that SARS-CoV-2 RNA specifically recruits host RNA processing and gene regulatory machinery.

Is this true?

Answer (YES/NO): NO